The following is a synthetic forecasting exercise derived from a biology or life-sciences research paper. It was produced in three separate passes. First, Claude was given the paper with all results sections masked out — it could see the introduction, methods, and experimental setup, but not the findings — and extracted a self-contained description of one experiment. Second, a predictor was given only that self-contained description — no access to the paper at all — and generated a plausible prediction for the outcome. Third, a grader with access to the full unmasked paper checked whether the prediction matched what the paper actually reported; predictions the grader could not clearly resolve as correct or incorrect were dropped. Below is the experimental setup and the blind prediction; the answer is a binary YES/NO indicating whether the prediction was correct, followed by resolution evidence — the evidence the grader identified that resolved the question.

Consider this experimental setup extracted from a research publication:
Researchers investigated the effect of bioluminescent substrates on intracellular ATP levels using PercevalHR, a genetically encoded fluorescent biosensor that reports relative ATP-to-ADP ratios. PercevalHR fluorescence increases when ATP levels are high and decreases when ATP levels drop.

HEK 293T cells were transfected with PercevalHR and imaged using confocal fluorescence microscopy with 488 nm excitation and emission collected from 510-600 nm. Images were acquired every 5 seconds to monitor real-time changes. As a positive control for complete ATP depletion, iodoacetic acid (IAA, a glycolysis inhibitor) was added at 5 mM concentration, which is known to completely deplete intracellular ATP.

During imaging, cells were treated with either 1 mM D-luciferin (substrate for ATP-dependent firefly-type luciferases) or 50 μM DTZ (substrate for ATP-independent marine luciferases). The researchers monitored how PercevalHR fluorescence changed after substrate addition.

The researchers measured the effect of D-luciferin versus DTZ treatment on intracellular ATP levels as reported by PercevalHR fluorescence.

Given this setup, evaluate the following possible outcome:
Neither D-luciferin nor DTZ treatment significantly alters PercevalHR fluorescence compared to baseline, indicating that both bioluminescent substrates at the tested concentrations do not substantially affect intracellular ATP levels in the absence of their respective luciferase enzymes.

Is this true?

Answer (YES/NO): NO